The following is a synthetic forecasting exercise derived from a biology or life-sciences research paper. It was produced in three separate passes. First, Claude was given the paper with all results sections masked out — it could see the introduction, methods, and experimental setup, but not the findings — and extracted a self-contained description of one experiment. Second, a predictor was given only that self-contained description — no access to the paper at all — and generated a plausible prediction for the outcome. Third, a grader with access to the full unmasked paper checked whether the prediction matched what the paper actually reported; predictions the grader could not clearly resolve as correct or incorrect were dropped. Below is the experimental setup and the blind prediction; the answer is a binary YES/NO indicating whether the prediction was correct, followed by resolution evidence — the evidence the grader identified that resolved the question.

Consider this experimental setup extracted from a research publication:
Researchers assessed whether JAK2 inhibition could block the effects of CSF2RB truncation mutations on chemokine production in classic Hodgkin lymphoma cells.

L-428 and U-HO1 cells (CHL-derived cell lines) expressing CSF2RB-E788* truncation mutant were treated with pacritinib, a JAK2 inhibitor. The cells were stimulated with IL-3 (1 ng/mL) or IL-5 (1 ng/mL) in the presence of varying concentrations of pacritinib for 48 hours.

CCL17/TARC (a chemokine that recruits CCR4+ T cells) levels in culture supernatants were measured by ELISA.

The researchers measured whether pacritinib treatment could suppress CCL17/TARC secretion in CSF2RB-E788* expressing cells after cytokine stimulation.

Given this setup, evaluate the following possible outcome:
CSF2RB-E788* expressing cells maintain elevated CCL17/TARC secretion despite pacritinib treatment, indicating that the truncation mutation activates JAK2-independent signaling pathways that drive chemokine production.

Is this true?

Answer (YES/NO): NO